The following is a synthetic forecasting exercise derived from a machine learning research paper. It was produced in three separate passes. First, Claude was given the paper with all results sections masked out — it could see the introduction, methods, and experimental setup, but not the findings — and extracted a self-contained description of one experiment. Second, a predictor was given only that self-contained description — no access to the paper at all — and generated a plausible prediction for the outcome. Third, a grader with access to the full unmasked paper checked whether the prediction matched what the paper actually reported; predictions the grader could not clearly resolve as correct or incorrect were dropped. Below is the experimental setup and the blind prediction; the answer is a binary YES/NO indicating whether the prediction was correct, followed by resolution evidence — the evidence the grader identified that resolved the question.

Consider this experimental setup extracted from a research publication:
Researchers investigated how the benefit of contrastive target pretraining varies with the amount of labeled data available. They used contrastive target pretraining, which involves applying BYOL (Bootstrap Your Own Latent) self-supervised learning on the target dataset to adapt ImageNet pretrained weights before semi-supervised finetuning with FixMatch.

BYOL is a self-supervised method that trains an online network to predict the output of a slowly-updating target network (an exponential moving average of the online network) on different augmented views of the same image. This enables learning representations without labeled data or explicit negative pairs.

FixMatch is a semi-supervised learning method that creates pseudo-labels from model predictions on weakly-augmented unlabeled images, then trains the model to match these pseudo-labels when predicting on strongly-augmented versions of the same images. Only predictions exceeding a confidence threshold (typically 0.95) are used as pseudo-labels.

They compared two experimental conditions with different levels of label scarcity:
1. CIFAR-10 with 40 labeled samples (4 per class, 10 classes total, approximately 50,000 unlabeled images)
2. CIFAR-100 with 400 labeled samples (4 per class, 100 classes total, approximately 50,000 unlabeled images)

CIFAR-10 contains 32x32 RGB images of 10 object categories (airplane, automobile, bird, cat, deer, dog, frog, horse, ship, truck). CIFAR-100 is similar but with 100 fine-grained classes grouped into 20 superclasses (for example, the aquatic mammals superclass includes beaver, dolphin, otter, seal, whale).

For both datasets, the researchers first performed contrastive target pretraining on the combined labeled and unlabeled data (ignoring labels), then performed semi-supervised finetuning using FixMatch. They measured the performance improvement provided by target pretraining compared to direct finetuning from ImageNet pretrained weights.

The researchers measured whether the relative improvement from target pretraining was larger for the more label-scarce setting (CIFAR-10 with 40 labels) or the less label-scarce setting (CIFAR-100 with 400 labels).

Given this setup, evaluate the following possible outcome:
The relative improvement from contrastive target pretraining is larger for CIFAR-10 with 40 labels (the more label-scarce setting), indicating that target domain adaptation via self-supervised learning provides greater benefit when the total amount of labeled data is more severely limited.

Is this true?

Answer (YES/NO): YES